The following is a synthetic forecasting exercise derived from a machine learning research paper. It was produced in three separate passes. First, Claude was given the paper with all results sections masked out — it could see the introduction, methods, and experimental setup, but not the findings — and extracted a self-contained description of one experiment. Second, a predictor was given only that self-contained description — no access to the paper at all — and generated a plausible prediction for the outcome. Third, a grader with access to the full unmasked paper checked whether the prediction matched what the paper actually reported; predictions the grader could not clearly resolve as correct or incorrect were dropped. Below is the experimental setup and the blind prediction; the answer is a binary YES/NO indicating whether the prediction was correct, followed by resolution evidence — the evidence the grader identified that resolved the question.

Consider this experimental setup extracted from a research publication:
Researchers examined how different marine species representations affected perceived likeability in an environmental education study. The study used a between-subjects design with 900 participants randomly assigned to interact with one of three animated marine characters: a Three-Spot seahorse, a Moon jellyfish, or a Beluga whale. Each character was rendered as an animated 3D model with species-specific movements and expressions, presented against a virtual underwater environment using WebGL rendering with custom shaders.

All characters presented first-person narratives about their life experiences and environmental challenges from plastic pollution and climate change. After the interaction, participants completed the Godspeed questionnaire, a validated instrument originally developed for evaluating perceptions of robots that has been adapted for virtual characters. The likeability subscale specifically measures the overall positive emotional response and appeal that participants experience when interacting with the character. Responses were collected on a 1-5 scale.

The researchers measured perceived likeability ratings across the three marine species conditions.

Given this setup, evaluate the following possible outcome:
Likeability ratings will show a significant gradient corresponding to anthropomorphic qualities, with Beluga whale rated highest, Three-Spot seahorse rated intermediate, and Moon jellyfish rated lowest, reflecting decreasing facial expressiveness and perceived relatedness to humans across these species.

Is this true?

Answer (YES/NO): NO